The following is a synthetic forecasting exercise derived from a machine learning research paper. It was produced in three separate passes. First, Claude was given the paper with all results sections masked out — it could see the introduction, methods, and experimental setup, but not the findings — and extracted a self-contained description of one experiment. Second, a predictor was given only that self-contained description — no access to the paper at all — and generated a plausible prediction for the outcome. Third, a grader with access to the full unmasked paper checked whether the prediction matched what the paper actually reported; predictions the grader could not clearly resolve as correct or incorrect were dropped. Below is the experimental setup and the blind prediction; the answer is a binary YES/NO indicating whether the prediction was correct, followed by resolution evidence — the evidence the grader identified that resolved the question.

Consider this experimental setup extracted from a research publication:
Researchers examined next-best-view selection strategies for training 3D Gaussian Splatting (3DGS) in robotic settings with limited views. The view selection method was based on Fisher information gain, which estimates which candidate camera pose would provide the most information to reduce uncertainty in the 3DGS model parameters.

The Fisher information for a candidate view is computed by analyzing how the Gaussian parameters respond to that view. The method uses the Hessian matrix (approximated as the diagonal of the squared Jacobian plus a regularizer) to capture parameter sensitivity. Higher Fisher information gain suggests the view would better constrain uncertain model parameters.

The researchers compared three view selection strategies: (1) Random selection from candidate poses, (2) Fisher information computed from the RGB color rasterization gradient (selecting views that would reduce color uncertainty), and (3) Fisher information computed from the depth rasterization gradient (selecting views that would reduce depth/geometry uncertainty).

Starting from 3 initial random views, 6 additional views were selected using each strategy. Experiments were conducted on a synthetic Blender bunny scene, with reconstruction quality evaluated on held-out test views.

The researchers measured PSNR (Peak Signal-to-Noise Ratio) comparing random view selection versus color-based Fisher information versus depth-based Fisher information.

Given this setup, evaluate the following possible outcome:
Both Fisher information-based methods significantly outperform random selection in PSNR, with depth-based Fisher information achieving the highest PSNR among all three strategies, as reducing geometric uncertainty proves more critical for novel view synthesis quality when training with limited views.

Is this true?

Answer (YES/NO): YES